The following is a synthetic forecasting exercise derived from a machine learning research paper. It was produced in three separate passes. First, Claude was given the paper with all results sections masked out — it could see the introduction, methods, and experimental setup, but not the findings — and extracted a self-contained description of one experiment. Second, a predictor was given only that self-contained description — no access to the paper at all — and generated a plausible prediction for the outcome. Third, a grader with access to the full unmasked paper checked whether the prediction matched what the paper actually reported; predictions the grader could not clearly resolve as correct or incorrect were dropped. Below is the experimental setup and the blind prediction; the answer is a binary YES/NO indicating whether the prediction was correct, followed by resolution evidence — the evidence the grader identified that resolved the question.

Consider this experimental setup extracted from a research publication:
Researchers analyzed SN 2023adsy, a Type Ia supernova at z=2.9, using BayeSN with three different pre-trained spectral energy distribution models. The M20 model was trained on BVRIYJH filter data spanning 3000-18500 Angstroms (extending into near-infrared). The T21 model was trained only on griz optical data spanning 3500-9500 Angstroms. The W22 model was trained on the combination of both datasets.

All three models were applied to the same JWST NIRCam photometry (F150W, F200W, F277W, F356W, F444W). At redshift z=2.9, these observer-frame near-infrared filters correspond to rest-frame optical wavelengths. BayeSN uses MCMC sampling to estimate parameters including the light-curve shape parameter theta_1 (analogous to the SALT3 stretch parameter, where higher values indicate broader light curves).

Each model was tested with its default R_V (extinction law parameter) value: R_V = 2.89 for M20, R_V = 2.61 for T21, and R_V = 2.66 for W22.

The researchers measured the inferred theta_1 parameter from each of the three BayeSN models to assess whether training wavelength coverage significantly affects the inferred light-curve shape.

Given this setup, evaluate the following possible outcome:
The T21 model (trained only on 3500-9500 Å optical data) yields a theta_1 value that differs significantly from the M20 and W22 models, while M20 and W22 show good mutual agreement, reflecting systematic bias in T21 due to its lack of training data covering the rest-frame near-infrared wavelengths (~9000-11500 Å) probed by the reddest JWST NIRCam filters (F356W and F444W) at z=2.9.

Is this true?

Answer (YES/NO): NO